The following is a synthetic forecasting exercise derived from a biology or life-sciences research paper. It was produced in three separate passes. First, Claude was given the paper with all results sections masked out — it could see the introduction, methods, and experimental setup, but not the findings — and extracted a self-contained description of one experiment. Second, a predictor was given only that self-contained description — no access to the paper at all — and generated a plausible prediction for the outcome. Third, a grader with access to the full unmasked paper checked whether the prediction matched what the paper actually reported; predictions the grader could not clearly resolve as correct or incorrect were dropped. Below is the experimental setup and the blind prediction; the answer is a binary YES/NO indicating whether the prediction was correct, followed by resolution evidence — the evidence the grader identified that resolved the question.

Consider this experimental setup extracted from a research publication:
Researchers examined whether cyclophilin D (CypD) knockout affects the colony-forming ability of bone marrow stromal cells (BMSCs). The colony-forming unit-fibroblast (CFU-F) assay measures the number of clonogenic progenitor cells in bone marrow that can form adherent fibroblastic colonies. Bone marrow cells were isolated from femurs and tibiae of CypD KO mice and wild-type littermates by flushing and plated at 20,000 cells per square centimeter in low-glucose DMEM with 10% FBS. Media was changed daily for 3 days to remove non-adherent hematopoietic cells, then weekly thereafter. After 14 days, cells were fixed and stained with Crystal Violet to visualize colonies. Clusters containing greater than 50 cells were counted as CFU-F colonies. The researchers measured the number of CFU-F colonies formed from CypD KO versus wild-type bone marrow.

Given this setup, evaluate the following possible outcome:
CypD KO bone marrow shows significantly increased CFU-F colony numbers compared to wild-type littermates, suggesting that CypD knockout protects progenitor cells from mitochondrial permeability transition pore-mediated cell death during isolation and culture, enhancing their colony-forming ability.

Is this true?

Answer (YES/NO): NO